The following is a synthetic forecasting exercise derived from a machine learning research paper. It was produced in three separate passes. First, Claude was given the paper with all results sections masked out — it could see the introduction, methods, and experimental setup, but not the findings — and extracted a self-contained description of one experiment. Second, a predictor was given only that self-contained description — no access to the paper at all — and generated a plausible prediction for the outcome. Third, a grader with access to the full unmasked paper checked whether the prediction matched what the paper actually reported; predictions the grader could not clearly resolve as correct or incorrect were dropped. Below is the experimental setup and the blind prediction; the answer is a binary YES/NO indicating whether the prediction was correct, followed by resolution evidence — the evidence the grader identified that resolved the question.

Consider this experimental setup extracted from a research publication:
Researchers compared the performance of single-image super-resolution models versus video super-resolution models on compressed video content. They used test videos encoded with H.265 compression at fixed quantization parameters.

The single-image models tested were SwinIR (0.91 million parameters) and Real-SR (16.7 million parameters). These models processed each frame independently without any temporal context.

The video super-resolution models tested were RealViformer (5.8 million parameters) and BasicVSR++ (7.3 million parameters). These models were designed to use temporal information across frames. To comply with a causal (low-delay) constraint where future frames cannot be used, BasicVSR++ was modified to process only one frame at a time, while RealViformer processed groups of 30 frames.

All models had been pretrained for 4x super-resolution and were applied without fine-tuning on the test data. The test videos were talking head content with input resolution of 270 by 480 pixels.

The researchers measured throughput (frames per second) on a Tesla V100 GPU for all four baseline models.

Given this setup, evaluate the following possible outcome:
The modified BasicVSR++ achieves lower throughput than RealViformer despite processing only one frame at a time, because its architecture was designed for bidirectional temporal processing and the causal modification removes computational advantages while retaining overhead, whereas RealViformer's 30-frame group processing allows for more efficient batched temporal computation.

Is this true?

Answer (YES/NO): YES